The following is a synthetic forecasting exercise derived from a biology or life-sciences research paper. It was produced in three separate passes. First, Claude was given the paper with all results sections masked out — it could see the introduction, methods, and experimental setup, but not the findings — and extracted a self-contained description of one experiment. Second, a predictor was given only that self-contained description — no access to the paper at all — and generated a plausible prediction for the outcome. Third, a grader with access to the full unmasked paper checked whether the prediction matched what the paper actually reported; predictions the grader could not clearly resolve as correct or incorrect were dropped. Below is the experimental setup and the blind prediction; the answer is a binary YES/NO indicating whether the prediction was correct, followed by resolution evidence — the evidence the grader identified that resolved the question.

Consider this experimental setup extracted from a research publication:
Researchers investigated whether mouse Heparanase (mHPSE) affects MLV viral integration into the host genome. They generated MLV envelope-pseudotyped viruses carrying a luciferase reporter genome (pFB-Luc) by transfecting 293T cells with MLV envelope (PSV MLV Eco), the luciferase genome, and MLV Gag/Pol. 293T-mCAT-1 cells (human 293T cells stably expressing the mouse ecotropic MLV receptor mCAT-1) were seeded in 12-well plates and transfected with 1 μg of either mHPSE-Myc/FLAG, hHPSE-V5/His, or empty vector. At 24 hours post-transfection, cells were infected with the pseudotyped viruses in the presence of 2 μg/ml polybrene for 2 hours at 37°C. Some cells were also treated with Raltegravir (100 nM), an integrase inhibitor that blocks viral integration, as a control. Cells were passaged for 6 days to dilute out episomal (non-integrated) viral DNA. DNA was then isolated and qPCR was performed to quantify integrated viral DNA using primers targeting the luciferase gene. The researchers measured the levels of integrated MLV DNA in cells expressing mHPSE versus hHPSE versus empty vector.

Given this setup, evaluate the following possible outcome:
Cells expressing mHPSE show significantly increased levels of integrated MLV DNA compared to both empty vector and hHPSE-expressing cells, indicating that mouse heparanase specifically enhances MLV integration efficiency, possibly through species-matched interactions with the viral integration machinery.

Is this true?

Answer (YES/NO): NO